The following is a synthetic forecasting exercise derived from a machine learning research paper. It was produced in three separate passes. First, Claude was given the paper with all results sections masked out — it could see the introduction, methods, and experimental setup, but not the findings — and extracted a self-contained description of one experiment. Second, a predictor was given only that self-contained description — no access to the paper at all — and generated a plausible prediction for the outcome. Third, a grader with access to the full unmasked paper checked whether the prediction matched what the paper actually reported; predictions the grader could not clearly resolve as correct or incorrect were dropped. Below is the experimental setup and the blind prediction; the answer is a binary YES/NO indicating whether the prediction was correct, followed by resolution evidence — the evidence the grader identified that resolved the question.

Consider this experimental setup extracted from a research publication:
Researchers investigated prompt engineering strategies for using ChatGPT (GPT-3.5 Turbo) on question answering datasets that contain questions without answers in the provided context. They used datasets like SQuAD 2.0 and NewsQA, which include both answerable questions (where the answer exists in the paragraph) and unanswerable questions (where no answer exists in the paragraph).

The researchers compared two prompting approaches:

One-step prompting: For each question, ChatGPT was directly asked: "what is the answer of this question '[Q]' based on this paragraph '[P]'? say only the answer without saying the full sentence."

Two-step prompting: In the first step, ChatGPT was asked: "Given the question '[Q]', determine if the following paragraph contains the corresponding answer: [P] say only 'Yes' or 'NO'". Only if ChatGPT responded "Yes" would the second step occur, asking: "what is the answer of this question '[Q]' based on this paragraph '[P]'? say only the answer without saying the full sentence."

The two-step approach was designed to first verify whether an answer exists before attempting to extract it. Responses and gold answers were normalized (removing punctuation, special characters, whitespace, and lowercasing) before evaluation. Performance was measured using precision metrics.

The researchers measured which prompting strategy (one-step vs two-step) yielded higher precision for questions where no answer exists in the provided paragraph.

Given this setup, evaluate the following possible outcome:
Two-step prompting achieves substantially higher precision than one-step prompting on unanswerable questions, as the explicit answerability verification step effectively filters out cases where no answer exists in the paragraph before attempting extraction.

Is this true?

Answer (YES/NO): NO